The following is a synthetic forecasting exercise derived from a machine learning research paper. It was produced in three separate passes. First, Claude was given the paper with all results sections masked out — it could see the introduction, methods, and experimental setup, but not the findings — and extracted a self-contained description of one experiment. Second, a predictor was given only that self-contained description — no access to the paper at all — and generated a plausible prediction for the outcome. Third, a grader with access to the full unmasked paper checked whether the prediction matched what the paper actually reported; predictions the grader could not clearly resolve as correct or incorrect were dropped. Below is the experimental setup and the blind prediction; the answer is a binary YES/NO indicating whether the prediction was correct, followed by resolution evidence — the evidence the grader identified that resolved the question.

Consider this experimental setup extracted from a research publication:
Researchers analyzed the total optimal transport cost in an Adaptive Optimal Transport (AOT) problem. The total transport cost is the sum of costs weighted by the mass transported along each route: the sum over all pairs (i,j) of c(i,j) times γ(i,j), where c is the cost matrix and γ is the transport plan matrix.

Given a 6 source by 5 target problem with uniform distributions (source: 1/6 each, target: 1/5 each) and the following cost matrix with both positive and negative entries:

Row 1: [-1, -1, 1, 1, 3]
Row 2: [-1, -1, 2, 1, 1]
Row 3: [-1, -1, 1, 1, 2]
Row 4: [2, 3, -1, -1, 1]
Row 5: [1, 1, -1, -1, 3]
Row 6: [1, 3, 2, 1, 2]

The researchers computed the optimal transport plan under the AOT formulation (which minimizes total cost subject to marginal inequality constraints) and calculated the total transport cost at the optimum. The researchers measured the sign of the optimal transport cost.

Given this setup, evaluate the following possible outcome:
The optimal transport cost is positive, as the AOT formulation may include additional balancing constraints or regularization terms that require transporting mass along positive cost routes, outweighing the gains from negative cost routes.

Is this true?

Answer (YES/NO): NO